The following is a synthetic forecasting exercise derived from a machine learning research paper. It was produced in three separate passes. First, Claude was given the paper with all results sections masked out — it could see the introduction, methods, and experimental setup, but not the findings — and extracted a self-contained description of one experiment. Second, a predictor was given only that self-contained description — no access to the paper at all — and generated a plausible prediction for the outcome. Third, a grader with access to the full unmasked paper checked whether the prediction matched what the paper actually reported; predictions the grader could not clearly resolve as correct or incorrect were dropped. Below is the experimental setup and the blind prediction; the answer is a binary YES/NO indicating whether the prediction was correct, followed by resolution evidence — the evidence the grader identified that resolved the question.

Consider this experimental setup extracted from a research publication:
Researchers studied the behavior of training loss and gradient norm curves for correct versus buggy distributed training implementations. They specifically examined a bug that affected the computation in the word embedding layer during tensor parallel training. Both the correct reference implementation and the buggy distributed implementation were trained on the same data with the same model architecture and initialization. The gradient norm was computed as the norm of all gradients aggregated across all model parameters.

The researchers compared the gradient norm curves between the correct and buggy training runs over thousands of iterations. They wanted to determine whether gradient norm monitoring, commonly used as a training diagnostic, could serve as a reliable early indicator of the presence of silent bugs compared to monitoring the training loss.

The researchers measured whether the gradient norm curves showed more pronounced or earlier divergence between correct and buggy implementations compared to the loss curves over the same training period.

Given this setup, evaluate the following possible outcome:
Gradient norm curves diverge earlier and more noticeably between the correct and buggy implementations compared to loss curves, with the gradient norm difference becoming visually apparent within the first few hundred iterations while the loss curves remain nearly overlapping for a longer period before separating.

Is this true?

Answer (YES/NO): NO